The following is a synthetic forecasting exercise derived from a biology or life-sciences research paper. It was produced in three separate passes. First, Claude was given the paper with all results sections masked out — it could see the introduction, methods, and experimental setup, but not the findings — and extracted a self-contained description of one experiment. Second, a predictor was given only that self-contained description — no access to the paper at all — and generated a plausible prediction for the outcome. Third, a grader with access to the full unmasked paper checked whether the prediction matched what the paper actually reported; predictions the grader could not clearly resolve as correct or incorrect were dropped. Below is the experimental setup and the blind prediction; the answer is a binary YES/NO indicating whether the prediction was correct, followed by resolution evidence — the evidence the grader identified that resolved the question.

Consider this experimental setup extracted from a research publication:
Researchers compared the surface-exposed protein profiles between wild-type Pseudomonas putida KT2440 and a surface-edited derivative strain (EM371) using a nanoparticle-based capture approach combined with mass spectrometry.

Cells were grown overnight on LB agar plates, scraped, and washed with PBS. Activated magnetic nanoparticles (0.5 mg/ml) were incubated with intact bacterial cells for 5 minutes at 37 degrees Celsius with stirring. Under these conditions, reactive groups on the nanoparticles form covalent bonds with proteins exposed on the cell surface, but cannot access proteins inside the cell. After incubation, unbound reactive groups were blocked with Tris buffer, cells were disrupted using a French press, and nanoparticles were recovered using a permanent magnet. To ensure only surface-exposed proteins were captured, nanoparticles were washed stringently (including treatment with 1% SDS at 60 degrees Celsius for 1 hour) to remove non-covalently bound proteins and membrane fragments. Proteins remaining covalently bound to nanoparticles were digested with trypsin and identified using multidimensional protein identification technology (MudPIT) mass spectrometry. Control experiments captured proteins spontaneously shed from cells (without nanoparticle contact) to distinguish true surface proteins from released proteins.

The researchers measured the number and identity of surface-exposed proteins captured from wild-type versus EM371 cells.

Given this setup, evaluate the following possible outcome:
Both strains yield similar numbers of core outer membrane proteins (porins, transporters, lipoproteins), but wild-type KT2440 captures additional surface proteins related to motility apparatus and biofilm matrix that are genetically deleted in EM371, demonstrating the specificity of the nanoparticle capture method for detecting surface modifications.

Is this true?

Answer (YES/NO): NO